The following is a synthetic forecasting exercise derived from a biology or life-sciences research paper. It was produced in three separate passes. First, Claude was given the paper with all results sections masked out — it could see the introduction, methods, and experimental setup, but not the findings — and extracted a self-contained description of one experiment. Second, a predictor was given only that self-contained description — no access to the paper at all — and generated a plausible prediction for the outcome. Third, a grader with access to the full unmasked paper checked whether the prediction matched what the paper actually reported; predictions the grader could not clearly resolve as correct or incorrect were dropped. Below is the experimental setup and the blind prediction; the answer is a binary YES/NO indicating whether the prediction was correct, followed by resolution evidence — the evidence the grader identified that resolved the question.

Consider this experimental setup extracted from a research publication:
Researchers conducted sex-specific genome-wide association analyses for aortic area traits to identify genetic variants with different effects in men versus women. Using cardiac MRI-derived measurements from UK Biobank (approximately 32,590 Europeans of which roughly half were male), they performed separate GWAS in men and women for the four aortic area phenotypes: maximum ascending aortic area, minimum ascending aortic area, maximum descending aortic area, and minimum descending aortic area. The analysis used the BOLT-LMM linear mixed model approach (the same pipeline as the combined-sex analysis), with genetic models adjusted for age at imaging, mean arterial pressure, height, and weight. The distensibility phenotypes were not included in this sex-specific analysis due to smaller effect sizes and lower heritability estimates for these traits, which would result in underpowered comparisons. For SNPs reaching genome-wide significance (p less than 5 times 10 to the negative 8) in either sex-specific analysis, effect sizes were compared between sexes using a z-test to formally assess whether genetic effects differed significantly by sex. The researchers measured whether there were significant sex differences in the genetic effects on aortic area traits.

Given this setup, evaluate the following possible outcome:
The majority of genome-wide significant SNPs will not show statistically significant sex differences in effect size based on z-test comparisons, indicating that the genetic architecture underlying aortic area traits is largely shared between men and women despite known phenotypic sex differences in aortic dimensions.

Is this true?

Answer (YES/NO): YES